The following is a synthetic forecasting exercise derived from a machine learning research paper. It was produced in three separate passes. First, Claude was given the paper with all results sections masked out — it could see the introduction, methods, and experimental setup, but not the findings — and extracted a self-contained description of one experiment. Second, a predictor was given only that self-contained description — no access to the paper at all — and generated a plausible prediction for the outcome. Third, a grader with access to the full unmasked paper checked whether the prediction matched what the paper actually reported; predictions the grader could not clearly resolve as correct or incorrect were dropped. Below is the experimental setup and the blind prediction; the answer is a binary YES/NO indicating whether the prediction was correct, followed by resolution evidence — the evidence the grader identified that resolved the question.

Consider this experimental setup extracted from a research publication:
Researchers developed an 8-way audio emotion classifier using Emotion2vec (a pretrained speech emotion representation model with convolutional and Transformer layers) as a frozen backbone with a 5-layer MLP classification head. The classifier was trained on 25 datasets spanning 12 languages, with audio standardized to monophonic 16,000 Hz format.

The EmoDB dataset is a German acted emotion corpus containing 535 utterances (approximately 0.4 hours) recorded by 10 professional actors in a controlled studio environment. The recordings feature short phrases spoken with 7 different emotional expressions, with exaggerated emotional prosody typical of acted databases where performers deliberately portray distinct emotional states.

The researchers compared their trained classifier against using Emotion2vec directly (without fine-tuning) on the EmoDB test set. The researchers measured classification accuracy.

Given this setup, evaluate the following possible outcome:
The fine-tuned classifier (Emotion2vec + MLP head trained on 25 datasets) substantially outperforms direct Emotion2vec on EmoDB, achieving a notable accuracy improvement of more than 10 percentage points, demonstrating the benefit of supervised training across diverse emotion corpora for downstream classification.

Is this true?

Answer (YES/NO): YES